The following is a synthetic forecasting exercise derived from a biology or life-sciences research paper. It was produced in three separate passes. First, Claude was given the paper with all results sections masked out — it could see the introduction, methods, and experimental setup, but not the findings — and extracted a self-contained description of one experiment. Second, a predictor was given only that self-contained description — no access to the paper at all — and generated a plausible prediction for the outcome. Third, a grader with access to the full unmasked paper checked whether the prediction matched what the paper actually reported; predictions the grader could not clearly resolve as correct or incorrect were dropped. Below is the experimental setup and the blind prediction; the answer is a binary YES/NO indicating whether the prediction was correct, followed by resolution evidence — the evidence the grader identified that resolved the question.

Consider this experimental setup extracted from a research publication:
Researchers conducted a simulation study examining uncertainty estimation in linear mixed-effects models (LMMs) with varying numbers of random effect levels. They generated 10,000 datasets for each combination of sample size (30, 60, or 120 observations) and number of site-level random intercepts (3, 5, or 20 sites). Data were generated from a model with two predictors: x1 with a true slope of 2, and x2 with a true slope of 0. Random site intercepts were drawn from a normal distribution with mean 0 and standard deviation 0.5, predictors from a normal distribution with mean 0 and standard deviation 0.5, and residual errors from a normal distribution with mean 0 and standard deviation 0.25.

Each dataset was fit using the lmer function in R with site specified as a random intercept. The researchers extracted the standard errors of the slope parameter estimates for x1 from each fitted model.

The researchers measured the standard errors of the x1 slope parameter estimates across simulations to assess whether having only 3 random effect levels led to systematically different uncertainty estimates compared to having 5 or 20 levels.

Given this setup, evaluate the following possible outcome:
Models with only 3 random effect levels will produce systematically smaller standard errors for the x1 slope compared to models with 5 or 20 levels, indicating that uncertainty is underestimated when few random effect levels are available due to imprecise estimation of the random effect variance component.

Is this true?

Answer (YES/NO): NO